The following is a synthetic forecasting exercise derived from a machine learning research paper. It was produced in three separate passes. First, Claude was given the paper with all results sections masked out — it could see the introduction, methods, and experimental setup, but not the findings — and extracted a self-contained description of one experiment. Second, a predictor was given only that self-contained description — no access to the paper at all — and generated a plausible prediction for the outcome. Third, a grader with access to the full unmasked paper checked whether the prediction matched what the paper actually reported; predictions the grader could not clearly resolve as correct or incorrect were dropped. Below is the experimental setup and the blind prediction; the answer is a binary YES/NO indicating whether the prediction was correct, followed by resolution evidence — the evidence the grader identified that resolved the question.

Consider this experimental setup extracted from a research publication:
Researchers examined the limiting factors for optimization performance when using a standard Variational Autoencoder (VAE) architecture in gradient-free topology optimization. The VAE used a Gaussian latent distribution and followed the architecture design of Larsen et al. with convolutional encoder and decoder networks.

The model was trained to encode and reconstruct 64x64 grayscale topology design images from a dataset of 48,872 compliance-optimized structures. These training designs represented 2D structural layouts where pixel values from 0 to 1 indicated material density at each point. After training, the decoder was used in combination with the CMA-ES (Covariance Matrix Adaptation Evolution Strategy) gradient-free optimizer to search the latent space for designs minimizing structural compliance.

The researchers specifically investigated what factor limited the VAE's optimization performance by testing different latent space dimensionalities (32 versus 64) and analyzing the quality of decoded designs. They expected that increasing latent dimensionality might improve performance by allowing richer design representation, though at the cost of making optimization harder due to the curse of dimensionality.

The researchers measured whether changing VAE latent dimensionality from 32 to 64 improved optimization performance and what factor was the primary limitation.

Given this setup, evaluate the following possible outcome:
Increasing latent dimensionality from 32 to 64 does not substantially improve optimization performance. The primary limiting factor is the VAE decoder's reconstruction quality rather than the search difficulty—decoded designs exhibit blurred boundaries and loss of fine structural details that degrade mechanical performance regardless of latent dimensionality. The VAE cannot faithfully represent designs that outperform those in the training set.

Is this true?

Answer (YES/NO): YES